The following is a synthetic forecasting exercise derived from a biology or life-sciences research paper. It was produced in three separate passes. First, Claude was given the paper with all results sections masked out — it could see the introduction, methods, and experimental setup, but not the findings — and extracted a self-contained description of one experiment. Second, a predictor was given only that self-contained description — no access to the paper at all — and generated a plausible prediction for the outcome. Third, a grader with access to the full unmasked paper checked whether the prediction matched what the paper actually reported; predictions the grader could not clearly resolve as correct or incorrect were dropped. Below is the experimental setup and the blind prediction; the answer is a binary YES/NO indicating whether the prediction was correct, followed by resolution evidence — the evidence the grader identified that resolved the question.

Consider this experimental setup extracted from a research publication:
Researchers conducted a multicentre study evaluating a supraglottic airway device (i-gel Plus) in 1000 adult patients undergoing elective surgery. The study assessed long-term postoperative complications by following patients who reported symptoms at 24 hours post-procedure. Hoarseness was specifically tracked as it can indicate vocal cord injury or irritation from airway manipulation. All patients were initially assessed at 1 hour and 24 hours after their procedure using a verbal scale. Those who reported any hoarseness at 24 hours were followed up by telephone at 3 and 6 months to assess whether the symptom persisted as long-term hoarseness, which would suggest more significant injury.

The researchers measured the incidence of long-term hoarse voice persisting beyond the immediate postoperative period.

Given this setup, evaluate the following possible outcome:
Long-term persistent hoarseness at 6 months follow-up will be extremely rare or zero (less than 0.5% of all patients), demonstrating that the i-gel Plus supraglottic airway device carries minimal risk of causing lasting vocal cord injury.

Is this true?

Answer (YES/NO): YES